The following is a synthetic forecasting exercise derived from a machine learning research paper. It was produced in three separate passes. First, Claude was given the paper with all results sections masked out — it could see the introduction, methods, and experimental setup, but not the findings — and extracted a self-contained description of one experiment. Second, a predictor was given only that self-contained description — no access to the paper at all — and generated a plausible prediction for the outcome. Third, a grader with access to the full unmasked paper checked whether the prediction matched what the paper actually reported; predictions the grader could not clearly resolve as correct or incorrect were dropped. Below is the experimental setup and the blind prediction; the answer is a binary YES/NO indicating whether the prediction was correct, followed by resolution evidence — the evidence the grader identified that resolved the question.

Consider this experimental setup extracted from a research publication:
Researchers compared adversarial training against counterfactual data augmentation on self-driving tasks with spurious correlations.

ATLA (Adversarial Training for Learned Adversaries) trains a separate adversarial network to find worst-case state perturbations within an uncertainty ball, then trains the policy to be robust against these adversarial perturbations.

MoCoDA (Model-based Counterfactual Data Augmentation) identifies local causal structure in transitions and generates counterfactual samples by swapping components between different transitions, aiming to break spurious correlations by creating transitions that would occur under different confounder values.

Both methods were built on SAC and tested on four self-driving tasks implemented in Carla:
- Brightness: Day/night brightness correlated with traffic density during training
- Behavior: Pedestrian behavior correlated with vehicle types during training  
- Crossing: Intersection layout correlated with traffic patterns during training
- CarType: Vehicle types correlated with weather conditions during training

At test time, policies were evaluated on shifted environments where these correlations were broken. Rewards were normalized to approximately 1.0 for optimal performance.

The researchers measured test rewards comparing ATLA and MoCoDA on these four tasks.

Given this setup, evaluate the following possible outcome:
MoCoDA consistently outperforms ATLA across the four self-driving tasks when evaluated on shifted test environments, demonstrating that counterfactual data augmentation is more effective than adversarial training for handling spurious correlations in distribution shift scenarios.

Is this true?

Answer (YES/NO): NO